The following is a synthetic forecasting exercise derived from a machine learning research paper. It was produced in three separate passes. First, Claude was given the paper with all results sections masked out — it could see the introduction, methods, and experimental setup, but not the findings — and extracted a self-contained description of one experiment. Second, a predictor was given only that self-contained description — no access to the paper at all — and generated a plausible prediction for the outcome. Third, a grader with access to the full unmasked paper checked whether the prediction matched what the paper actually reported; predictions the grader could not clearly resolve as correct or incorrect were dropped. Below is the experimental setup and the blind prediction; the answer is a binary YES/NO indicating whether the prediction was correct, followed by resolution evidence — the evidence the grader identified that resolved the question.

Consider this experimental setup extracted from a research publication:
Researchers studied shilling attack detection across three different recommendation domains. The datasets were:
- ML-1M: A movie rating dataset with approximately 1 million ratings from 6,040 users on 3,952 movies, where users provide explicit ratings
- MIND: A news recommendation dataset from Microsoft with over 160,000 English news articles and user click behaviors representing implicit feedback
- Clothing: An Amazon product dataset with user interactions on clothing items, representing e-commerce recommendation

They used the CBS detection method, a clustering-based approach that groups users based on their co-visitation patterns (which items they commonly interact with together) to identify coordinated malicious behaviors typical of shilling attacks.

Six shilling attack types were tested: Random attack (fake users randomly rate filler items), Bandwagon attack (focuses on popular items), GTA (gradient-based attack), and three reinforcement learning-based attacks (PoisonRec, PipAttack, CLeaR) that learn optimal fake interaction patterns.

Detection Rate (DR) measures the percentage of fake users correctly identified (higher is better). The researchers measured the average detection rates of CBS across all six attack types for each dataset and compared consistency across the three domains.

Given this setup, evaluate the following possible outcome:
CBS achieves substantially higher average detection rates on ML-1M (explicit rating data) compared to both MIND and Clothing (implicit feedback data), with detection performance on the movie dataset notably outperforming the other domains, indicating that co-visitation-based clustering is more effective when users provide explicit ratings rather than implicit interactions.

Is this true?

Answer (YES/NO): YES